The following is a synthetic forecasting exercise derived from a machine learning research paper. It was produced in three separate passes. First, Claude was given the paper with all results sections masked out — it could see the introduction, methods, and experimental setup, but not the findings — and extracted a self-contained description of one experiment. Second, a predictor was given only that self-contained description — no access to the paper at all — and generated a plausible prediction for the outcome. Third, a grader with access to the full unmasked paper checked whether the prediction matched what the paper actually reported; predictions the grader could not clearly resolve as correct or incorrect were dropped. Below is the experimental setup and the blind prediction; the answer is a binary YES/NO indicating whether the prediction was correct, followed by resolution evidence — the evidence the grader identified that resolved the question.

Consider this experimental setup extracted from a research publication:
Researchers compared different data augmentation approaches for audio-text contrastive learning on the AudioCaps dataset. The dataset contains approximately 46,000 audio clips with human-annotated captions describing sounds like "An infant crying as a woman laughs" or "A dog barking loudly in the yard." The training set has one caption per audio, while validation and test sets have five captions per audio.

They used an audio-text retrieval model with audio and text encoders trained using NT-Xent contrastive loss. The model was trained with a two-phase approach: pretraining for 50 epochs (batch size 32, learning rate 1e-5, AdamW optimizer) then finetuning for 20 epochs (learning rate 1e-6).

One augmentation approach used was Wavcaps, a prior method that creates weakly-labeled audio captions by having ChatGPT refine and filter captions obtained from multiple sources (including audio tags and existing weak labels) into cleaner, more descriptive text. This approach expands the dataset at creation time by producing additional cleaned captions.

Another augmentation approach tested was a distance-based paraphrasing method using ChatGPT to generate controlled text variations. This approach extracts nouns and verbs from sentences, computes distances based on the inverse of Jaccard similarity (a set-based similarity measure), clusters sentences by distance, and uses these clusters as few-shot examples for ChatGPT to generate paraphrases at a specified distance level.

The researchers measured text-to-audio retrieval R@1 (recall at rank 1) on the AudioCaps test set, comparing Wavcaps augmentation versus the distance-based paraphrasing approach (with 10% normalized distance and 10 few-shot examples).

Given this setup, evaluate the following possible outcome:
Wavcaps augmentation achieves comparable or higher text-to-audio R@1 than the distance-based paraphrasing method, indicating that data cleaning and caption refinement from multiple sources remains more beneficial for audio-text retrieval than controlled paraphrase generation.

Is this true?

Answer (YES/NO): YES